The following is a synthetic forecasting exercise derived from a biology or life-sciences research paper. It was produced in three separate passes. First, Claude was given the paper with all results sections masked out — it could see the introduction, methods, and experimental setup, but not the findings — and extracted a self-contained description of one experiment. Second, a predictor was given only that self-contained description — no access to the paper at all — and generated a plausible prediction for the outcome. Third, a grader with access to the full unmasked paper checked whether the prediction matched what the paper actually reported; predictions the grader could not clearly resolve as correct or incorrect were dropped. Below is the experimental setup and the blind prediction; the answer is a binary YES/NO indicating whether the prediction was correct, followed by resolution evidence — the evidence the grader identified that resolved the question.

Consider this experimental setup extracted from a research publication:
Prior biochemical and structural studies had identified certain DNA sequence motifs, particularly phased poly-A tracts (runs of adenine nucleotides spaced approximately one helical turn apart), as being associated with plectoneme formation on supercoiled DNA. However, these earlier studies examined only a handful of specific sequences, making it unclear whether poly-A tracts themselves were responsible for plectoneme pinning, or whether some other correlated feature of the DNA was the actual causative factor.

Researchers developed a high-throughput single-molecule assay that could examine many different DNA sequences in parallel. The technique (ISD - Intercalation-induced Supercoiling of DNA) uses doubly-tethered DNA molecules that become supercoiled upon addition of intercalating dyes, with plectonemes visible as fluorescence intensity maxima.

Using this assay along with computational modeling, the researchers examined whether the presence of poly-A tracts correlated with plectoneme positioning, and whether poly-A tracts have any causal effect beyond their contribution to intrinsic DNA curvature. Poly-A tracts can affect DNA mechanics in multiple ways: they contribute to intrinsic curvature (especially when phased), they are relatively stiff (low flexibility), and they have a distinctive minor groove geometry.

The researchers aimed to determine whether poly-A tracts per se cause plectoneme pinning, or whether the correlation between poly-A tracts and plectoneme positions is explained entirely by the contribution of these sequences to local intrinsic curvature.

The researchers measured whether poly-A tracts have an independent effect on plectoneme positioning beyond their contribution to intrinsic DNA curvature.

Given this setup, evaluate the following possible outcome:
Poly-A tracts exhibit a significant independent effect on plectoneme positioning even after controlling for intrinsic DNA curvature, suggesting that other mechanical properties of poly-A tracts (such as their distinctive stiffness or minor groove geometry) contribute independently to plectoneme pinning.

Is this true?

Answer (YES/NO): NO